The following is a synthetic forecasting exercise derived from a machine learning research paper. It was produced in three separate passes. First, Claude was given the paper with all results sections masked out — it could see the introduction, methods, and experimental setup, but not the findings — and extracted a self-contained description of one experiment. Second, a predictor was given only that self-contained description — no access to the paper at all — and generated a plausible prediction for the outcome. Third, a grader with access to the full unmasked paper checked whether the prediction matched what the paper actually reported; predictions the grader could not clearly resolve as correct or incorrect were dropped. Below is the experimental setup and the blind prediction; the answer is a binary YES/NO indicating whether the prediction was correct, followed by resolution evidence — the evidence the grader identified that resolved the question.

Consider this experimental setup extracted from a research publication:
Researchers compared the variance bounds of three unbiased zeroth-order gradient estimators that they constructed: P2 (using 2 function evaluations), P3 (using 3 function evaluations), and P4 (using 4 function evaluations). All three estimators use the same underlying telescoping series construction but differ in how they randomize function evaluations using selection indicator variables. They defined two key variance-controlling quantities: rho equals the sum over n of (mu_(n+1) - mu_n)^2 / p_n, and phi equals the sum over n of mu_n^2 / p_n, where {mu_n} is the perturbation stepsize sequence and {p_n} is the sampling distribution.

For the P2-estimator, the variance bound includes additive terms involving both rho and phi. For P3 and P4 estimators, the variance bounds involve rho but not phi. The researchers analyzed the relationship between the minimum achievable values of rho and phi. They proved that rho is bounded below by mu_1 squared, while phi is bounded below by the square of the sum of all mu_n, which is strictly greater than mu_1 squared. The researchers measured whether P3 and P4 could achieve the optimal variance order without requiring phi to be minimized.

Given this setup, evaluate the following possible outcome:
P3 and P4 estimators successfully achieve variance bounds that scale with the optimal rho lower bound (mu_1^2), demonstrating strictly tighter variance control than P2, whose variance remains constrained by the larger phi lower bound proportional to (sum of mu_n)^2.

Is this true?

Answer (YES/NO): NO